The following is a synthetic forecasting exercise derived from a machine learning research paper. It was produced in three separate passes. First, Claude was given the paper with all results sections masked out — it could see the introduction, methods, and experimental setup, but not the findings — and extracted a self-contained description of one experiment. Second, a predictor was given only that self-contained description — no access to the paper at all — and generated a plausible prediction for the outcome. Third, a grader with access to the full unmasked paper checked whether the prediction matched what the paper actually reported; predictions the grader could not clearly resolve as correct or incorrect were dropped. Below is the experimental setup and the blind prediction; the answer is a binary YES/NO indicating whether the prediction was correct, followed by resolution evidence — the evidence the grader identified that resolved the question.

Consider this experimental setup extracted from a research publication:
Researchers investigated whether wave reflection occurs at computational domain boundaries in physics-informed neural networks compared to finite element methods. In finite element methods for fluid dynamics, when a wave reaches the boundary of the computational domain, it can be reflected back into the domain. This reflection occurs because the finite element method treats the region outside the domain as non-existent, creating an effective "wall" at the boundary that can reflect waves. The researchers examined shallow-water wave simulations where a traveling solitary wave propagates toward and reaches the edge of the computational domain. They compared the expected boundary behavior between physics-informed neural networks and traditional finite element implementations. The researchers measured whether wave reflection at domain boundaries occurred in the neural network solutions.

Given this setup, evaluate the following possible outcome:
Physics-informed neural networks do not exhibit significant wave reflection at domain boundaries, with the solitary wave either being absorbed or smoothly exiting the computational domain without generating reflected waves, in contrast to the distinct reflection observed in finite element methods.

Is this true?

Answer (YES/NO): YES